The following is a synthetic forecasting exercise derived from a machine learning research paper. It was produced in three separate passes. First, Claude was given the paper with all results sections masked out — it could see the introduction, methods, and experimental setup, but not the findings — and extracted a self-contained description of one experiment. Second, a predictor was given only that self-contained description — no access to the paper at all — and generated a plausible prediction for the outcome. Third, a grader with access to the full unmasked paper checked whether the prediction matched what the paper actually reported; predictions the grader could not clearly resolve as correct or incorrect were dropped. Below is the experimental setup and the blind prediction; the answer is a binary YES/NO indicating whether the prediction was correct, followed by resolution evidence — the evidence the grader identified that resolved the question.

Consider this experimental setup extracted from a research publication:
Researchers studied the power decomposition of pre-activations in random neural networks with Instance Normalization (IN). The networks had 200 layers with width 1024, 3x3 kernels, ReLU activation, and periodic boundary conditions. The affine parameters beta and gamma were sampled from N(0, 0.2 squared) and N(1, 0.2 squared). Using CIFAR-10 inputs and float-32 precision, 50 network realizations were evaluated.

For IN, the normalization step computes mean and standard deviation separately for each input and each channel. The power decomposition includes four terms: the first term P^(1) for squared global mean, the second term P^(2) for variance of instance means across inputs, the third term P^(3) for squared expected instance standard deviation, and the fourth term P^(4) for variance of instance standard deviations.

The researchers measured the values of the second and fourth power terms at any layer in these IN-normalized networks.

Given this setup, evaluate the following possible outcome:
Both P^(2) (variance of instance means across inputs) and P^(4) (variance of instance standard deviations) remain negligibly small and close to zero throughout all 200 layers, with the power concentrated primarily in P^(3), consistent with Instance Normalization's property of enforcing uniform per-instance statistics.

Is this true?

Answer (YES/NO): YES